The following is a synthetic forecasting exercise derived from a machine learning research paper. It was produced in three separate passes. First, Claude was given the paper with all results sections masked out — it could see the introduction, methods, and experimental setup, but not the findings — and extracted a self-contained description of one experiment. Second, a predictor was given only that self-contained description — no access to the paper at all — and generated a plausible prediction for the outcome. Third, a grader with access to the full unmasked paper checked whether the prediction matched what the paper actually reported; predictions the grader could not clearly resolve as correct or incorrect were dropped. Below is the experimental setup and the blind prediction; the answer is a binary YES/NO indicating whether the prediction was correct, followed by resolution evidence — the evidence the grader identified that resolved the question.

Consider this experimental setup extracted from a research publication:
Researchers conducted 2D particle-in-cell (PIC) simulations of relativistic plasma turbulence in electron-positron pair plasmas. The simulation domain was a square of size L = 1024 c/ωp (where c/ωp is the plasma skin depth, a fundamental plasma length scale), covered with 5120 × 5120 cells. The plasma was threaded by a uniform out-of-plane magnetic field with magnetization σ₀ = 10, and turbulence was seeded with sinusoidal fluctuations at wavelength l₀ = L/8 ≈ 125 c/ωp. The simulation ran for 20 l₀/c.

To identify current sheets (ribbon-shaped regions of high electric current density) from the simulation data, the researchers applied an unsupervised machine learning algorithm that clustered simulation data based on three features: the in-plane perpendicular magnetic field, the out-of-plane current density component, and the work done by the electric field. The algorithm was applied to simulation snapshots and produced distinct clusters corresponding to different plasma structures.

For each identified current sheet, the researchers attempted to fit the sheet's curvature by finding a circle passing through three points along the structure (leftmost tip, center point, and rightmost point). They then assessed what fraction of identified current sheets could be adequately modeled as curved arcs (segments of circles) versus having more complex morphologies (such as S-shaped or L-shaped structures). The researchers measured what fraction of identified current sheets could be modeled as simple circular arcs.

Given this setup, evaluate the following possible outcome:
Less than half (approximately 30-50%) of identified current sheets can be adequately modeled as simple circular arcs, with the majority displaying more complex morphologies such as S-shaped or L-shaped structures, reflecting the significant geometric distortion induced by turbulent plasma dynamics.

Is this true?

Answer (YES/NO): NO